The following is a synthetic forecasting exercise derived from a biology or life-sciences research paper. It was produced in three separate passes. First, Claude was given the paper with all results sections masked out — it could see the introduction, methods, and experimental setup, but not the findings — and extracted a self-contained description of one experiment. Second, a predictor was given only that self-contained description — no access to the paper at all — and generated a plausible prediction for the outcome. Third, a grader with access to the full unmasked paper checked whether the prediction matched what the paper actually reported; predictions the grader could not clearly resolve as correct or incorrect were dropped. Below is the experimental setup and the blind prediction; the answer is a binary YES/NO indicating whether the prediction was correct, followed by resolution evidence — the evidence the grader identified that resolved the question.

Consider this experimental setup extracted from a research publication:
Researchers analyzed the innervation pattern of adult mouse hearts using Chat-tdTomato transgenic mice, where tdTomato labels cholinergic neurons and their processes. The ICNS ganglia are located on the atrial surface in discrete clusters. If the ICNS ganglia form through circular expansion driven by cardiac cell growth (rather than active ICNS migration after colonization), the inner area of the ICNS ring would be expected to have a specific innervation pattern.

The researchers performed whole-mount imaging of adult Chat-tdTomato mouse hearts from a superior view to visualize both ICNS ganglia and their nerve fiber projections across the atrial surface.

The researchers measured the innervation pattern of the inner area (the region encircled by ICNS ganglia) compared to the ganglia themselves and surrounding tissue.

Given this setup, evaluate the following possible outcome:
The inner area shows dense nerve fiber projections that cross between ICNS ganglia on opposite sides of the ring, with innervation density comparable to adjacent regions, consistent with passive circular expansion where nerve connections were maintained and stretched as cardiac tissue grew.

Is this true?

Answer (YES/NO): NO